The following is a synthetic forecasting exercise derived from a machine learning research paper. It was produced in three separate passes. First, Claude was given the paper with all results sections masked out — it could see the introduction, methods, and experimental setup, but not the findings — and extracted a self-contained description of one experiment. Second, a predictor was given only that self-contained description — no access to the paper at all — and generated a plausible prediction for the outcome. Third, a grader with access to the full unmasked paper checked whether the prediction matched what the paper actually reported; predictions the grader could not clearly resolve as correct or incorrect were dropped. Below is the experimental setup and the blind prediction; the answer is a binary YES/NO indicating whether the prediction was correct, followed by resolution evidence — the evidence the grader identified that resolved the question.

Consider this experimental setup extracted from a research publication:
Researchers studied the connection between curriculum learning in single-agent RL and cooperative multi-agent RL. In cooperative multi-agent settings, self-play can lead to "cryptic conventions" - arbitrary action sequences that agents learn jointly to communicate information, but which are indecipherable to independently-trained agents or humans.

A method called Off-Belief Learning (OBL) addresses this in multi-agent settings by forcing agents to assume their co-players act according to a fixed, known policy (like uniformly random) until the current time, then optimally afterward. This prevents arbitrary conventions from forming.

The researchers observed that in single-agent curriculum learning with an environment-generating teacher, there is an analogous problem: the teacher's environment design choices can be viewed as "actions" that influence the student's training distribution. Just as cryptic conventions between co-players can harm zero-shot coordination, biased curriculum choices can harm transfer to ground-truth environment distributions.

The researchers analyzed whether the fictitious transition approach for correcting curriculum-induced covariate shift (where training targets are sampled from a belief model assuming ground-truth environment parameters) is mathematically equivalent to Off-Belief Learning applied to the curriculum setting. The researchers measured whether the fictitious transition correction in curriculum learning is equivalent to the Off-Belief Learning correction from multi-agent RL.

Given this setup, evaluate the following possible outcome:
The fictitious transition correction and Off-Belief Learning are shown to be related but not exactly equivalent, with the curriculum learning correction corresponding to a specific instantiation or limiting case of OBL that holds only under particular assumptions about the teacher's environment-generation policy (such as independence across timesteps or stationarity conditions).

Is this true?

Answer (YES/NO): NO